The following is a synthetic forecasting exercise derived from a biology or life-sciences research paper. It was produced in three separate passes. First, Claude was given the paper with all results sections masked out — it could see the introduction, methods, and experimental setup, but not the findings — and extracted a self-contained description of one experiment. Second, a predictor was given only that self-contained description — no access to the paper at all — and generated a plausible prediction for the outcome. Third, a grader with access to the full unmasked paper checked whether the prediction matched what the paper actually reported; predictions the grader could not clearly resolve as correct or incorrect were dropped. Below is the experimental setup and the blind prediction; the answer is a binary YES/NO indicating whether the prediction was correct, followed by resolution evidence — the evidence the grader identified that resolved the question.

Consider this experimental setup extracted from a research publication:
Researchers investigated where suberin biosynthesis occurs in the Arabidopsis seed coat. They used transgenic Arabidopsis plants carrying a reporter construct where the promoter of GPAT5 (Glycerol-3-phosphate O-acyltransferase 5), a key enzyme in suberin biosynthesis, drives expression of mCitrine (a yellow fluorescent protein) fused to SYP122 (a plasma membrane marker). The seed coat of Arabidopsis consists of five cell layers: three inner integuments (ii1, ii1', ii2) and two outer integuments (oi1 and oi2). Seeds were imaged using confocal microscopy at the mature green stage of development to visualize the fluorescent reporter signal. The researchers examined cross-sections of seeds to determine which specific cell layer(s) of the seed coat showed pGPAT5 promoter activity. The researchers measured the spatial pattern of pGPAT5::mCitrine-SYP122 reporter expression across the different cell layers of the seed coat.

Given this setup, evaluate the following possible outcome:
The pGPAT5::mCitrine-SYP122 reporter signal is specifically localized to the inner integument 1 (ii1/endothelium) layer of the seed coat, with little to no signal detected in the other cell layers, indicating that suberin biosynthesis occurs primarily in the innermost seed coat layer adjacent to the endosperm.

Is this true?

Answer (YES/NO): NO